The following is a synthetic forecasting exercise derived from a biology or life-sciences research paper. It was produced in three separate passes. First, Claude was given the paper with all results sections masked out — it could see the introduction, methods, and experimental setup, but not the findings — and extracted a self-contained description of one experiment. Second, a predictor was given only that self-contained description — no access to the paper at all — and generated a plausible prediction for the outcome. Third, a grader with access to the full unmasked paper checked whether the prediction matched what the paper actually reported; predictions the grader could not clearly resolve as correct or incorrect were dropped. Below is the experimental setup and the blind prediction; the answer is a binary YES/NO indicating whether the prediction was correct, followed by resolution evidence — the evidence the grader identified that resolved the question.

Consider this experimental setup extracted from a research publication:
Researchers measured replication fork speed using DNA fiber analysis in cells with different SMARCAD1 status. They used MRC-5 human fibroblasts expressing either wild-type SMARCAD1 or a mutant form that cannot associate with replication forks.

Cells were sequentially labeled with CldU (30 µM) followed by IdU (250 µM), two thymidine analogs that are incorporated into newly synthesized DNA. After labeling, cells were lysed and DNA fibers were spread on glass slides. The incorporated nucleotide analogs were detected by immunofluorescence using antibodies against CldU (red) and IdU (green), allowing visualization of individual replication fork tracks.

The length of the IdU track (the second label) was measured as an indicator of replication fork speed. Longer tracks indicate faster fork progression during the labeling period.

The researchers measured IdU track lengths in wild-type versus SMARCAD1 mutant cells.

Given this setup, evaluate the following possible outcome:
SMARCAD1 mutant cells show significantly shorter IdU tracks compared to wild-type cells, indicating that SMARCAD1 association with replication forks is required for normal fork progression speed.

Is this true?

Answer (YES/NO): YES